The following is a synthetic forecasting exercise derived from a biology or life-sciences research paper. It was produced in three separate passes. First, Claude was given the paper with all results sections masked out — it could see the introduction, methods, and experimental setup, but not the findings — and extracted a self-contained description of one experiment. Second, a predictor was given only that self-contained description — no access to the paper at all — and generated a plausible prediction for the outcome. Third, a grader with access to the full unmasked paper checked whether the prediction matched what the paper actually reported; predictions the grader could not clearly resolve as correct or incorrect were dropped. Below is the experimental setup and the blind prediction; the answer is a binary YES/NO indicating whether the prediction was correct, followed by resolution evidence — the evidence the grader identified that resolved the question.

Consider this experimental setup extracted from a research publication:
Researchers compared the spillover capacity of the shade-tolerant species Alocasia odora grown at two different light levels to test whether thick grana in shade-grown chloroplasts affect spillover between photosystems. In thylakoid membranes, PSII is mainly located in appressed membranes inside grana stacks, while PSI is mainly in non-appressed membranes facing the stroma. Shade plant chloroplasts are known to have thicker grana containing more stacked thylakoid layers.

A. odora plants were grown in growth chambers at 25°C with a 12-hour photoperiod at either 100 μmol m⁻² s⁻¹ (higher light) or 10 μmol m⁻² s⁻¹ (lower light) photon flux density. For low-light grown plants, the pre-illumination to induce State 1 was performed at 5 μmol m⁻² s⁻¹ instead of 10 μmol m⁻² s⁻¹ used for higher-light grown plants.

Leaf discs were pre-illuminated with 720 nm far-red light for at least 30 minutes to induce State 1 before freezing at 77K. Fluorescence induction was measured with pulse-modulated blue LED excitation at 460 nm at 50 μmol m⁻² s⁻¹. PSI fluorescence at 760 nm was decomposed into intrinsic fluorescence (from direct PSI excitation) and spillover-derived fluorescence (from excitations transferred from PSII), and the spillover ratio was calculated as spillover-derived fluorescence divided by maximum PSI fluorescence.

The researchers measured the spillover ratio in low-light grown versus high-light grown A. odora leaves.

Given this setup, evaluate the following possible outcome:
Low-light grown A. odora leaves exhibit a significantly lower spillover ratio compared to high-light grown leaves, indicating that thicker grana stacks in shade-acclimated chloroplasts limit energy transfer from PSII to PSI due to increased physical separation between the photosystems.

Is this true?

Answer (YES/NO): NO